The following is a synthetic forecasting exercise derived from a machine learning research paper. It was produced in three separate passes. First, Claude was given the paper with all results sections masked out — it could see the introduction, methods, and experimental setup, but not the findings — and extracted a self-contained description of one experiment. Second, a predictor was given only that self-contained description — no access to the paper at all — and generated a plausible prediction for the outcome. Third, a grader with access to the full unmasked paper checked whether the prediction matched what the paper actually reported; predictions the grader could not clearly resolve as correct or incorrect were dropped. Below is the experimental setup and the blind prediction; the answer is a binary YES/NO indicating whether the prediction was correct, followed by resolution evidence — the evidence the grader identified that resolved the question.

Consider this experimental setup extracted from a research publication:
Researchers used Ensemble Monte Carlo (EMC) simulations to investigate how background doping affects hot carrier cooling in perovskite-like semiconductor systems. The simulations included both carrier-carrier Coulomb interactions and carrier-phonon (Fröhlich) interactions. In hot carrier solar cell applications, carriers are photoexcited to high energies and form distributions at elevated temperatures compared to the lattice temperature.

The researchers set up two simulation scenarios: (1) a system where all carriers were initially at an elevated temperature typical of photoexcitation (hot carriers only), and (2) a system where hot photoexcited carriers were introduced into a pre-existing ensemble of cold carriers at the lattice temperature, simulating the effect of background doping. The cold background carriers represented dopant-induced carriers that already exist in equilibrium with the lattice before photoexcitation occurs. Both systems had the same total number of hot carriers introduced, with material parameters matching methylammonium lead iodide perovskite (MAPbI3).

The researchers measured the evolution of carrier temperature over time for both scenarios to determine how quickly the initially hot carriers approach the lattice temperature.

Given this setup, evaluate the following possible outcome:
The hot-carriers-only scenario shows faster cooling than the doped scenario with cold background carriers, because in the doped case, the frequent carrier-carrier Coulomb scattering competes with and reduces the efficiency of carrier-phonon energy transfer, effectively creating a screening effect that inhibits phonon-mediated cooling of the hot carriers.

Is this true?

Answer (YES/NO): NO